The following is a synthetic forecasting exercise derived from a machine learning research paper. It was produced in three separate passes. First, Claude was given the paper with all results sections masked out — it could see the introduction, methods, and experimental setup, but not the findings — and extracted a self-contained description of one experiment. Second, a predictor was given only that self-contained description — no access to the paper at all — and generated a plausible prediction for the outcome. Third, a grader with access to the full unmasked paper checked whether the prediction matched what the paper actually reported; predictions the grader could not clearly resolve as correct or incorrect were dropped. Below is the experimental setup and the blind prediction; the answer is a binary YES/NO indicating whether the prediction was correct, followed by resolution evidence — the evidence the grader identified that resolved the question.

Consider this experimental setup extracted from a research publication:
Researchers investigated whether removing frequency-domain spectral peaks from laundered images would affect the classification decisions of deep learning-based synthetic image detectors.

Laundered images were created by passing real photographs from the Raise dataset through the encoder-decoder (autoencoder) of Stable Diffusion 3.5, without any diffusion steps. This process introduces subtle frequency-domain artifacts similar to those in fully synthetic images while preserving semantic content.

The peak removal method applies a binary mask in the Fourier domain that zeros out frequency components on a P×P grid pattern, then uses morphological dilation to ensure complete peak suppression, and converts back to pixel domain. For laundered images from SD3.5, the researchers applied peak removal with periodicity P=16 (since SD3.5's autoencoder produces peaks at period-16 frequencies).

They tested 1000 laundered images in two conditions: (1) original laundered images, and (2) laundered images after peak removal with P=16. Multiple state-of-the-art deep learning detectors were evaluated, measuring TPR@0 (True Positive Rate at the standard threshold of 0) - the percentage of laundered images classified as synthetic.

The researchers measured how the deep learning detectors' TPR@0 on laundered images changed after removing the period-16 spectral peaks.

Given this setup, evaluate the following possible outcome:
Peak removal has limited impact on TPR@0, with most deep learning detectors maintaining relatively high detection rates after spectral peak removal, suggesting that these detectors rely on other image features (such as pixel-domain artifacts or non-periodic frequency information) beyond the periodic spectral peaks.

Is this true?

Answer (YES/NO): YES